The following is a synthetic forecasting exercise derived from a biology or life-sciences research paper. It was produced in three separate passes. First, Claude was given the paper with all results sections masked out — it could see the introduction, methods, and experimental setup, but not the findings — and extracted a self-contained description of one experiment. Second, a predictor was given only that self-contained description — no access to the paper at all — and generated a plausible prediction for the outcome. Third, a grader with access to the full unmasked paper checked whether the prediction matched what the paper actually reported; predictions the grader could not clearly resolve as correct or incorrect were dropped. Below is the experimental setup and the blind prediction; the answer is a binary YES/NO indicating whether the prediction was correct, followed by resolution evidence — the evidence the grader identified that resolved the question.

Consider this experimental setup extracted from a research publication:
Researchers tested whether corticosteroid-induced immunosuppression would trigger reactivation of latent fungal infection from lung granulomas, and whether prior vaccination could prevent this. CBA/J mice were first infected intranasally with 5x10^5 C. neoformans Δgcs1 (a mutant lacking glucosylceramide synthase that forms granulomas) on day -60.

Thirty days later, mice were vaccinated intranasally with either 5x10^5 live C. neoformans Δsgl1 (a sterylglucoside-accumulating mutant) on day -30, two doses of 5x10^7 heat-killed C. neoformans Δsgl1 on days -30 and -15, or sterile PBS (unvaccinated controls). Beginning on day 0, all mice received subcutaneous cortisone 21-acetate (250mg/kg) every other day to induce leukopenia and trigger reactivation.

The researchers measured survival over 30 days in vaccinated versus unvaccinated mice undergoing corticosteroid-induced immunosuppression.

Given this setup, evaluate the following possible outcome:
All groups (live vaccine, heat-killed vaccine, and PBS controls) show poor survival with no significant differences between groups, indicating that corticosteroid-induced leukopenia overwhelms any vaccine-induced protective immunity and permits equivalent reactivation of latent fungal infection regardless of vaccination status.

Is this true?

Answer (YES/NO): NO